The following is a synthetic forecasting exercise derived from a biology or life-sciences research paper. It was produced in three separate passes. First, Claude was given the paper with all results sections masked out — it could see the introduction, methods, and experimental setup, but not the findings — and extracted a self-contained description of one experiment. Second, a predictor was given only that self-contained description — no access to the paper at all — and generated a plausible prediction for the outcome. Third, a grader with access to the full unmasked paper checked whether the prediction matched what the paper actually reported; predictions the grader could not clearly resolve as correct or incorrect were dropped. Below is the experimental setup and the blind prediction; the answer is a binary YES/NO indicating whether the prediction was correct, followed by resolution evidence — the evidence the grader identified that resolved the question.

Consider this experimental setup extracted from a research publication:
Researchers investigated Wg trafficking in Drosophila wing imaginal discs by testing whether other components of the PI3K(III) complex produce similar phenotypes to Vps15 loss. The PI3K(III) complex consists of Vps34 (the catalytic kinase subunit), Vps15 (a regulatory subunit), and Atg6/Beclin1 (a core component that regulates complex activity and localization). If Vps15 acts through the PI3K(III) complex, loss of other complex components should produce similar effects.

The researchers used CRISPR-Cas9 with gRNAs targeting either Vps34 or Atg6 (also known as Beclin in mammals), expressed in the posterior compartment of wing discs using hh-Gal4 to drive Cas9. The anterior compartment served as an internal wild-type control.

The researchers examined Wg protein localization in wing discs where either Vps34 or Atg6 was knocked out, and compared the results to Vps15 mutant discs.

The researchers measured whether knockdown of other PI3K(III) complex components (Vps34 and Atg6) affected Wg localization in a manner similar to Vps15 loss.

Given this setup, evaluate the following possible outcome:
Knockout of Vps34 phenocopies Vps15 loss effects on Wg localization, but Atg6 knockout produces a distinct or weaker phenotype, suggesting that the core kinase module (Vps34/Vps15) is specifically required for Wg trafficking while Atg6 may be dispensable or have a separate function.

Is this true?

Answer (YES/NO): NO